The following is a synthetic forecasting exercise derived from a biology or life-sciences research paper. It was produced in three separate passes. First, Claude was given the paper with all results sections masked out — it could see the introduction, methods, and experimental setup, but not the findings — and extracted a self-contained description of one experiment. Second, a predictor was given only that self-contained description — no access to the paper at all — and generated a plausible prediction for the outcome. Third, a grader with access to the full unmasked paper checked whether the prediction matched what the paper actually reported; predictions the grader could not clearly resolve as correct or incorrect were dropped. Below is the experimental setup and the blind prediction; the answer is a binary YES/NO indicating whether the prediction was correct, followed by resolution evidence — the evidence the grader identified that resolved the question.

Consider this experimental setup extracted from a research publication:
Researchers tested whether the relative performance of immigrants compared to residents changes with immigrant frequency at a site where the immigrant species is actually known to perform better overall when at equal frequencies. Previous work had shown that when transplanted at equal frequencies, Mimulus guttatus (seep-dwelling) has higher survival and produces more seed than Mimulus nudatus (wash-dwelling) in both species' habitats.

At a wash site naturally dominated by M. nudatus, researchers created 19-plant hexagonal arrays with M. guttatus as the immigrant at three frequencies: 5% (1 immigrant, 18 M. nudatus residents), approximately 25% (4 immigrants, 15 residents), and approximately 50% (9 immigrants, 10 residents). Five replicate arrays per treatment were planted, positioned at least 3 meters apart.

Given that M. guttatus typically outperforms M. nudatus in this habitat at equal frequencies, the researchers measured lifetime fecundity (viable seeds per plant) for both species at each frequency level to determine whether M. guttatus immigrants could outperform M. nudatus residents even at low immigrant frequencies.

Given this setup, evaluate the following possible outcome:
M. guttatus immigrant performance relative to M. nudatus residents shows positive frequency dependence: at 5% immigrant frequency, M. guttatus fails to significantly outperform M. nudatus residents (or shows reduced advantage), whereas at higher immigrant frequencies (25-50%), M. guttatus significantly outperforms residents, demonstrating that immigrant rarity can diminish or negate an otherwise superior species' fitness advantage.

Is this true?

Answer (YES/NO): NO